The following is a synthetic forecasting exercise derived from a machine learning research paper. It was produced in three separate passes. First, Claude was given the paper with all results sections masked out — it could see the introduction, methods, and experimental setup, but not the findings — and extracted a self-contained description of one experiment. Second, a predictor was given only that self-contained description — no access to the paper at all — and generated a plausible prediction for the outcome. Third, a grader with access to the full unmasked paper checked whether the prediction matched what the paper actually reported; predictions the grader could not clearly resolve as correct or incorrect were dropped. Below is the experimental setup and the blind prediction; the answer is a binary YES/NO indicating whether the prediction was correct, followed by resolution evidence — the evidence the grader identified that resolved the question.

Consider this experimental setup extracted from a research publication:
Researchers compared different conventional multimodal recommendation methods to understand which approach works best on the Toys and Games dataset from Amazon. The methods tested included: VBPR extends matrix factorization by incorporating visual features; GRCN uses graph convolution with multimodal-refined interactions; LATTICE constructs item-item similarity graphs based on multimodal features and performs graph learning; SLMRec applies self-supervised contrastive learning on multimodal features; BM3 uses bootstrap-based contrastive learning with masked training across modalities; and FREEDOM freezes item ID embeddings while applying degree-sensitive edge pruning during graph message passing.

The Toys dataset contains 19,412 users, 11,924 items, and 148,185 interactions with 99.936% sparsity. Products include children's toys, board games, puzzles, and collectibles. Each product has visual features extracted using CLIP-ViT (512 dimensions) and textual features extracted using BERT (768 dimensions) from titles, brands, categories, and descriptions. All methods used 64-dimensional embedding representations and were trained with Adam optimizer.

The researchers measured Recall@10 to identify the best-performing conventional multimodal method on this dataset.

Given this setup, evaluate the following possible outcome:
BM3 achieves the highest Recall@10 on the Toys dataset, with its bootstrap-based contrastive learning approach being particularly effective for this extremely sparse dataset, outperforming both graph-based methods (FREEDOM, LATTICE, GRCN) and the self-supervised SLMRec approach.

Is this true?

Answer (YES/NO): NO